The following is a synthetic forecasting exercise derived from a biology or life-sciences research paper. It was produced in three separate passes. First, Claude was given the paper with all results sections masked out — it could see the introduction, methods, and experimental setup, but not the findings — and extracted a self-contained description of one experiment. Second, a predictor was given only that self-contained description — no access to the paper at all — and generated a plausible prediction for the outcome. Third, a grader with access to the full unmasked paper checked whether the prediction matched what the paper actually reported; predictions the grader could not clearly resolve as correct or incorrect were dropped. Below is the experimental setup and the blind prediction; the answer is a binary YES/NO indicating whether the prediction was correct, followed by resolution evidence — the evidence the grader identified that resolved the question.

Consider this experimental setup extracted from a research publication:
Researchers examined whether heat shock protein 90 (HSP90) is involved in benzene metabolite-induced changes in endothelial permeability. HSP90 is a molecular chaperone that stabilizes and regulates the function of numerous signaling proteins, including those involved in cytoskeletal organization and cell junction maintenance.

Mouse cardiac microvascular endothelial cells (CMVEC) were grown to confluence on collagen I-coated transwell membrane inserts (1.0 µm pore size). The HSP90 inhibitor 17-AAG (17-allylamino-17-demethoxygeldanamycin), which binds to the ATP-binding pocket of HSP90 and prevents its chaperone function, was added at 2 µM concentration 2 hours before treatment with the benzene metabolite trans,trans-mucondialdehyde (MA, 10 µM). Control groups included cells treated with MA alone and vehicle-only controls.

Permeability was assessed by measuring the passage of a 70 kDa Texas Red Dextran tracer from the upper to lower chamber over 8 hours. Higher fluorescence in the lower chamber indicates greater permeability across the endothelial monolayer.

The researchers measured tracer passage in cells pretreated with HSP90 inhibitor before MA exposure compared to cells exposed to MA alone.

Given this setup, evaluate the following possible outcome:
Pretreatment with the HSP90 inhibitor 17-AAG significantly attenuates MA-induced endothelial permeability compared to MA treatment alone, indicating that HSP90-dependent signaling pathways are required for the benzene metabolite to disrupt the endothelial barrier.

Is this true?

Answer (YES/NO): YES